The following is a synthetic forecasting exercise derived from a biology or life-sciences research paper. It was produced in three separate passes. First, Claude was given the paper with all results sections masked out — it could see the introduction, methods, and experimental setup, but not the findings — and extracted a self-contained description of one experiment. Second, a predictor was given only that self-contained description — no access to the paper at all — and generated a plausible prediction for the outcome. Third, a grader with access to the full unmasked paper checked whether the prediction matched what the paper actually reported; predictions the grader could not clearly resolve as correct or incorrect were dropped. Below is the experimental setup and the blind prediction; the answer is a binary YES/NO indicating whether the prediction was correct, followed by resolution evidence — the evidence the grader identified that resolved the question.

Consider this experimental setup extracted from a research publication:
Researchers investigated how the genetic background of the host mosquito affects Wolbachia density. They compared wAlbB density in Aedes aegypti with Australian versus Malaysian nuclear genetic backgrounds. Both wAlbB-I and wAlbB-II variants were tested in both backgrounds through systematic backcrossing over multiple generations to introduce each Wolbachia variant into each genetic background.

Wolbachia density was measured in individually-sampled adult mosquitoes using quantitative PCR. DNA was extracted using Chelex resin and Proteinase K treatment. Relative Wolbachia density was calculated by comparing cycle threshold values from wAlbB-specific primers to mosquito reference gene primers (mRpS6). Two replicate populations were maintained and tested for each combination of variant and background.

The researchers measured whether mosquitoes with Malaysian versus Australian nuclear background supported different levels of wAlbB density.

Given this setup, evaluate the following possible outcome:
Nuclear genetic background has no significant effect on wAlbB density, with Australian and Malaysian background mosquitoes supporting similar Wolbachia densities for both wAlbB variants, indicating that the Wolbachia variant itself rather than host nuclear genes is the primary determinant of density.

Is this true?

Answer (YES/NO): NO